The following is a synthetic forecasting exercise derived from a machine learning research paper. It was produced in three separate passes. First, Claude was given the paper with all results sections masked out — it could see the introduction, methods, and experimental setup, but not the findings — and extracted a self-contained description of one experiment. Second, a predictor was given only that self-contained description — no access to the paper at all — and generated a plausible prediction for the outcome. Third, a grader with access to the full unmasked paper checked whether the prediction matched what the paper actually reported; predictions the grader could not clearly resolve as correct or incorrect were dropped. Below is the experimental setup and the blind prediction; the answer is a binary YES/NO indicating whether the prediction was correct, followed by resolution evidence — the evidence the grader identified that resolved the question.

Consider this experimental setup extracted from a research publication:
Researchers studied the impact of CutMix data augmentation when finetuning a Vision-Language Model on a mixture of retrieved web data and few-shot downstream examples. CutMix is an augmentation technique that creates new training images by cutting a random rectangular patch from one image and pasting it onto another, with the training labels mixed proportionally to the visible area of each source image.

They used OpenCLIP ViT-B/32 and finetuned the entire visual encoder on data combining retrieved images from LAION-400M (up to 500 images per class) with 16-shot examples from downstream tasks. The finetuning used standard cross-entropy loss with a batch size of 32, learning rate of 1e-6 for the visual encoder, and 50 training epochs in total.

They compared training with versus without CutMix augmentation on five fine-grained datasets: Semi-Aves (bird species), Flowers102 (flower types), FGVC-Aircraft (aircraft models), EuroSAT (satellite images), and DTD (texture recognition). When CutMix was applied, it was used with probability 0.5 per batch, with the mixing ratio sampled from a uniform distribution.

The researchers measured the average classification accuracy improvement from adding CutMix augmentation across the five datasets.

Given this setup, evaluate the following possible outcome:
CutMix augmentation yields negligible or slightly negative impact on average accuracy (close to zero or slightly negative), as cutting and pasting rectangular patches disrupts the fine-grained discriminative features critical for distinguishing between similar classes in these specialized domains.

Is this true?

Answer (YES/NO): NO